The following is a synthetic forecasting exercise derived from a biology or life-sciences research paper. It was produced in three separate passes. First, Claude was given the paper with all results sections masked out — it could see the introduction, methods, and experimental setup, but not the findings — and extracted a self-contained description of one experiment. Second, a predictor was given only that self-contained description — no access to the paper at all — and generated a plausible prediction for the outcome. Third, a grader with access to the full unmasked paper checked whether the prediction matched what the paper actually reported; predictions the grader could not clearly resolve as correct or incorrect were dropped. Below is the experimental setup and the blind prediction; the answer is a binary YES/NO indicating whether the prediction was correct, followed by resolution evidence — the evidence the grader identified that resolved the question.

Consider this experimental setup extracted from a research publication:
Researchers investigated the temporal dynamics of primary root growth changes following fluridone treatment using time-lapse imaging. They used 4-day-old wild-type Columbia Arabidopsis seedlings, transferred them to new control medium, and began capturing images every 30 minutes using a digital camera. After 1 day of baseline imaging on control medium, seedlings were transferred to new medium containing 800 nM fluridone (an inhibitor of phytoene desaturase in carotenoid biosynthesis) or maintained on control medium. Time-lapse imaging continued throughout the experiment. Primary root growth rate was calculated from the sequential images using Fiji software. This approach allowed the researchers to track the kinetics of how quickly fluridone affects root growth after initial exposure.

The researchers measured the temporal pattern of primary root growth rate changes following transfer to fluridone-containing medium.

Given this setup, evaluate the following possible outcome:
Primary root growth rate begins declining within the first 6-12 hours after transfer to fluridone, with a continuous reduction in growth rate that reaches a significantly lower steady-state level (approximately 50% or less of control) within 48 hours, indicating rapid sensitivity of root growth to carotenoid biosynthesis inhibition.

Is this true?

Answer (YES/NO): NO